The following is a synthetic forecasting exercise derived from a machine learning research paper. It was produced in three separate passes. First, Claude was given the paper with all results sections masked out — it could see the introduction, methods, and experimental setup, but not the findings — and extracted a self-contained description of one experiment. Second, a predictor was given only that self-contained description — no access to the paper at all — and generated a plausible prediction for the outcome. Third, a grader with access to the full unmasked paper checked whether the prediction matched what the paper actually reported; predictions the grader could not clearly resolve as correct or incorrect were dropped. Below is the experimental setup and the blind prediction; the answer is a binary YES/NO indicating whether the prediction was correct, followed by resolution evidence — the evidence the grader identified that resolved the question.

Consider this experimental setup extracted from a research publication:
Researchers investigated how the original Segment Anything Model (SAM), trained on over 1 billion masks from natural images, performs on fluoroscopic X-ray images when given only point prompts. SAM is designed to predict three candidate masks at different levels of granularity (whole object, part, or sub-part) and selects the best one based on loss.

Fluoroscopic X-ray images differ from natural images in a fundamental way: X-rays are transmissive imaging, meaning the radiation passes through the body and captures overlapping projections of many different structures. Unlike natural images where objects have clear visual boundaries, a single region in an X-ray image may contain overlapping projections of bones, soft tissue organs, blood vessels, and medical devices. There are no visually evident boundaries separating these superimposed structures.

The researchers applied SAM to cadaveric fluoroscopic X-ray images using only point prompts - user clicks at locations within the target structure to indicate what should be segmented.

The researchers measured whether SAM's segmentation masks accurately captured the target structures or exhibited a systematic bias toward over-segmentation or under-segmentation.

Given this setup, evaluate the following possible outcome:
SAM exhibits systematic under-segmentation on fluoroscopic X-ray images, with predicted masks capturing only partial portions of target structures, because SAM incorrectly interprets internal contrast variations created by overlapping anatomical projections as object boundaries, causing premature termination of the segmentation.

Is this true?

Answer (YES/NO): NO